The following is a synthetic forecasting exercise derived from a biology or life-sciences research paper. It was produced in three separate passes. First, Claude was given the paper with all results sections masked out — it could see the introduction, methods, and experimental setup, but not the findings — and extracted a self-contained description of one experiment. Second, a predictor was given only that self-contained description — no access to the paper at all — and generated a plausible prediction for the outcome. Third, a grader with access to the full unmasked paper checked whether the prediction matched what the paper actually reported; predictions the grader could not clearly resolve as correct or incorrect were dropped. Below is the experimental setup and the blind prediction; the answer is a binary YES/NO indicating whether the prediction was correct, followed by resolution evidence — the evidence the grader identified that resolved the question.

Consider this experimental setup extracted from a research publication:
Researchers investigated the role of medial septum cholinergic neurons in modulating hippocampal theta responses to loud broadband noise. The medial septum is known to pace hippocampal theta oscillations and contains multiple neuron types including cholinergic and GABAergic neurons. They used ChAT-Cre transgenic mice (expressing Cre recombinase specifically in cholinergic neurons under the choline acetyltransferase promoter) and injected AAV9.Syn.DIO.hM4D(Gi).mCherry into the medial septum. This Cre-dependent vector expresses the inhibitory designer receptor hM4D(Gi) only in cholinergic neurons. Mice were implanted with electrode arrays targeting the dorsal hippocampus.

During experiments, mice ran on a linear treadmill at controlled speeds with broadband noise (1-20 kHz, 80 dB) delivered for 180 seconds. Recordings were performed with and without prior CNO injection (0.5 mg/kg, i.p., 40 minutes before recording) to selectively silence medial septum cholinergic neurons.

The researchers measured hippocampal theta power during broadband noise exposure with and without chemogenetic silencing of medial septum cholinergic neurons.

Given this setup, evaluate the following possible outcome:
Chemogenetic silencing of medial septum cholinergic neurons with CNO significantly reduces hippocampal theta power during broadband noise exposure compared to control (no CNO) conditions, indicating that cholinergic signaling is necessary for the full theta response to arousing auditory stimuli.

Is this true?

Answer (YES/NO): NO